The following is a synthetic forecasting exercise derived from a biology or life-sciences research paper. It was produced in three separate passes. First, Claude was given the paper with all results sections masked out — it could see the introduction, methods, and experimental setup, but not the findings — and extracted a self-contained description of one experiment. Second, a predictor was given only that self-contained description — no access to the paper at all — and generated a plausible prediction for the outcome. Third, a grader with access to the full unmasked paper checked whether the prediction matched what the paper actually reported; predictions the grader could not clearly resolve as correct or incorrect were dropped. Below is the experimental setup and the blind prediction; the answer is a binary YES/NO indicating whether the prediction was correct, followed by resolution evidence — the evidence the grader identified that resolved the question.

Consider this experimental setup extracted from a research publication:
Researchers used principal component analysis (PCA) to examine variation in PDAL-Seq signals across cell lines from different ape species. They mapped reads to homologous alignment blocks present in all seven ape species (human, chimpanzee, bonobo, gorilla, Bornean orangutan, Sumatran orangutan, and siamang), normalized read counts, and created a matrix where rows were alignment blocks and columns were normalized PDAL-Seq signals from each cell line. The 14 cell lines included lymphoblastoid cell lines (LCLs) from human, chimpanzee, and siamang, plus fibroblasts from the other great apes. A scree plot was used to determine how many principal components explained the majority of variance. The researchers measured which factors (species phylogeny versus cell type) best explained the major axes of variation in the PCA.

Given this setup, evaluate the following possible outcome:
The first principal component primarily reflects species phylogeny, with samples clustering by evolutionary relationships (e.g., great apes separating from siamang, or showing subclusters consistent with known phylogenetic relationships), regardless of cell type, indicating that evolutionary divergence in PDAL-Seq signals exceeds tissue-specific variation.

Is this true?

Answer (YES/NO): NO